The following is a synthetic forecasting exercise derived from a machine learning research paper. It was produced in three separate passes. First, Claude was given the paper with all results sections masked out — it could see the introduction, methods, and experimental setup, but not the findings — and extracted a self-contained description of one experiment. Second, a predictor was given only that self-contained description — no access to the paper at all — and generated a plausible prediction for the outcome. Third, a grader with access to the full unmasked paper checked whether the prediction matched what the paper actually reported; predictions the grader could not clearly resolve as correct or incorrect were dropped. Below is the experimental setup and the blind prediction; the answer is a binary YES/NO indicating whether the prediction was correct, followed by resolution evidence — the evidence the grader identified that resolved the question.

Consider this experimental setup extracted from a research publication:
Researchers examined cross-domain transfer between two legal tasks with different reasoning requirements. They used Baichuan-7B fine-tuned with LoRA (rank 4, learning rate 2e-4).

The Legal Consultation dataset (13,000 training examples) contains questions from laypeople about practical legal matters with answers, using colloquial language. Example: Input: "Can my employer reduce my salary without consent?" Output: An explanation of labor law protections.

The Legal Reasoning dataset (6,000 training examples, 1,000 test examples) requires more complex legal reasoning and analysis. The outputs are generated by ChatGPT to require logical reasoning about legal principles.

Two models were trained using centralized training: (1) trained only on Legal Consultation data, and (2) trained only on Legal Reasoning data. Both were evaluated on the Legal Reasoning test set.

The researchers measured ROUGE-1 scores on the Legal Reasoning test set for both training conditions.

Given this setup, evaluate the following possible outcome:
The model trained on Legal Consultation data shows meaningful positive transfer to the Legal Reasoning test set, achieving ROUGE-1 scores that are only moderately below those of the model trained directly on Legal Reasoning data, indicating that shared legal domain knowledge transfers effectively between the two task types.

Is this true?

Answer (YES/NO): YES